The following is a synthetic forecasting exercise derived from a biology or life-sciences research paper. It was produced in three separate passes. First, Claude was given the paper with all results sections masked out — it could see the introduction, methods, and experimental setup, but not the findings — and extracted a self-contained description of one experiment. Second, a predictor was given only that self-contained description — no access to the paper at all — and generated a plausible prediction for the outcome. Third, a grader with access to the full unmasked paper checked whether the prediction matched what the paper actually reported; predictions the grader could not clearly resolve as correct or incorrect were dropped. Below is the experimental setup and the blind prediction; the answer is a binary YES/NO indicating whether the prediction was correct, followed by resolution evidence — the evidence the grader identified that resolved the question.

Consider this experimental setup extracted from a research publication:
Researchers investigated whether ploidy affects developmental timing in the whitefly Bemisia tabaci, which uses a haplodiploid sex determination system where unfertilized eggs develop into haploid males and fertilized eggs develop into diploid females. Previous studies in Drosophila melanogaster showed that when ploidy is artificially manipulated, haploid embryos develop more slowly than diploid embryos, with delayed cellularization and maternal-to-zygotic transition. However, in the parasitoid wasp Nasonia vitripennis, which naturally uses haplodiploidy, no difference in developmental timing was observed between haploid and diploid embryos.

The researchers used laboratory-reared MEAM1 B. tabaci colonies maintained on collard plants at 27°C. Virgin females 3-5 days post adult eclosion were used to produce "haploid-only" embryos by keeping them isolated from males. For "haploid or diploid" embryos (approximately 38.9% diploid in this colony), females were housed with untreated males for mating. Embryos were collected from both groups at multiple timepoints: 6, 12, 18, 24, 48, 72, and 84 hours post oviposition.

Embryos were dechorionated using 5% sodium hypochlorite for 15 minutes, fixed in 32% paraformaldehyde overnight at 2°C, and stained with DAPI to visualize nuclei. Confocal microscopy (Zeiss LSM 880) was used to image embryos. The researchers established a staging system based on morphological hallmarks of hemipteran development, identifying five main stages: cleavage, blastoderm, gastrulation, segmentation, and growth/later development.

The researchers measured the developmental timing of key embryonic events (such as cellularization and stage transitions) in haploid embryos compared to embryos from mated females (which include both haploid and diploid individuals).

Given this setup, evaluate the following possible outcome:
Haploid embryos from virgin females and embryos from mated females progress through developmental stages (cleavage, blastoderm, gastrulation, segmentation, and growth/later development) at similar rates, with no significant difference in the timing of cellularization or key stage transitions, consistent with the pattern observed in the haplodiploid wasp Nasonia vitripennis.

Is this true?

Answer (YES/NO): YES